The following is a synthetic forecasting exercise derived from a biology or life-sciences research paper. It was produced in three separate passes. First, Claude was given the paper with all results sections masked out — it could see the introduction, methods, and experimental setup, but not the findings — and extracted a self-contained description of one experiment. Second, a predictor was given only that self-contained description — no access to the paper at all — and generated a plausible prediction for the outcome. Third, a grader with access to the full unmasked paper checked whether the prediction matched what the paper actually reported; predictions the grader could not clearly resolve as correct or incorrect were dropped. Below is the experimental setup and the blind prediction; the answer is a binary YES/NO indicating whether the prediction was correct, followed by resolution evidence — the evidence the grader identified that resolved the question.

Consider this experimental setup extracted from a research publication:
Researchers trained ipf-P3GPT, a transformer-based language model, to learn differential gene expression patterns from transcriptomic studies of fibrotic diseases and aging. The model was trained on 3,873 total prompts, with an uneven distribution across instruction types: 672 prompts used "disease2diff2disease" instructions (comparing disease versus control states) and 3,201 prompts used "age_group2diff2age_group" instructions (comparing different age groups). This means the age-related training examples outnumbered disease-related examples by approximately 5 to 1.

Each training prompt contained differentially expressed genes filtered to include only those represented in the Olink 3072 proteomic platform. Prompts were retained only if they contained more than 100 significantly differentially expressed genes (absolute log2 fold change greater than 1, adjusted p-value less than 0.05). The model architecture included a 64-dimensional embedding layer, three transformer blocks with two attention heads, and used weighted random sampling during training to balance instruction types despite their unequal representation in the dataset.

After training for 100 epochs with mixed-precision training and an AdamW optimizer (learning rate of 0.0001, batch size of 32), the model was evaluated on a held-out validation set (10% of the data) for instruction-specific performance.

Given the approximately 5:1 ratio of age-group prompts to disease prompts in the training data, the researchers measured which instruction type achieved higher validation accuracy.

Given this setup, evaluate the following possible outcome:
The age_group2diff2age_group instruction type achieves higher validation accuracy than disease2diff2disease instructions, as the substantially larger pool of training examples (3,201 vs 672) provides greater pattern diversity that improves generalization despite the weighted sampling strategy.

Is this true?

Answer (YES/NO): NO